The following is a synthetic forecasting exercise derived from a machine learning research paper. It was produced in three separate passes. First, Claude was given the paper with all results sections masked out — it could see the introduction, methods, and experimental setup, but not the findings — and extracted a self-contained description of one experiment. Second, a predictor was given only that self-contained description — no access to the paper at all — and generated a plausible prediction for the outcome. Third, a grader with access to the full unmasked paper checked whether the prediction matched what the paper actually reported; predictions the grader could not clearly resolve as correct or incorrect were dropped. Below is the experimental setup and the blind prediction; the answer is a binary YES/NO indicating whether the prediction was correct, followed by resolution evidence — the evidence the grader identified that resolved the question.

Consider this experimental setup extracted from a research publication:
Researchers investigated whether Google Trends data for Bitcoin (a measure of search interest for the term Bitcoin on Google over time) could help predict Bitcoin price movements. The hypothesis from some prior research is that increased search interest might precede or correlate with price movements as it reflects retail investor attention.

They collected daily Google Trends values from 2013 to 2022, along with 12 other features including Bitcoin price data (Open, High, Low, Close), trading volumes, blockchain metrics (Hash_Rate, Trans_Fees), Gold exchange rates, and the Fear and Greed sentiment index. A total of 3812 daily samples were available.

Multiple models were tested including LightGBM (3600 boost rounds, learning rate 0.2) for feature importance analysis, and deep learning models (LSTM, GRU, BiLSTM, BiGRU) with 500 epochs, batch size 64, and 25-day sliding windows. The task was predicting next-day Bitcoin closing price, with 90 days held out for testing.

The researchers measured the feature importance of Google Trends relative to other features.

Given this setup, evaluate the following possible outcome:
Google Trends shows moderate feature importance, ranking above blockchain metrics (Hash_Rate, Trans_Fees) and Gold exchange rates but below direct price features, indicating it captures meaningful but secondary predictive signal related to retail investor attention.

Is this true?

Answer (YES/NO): NO